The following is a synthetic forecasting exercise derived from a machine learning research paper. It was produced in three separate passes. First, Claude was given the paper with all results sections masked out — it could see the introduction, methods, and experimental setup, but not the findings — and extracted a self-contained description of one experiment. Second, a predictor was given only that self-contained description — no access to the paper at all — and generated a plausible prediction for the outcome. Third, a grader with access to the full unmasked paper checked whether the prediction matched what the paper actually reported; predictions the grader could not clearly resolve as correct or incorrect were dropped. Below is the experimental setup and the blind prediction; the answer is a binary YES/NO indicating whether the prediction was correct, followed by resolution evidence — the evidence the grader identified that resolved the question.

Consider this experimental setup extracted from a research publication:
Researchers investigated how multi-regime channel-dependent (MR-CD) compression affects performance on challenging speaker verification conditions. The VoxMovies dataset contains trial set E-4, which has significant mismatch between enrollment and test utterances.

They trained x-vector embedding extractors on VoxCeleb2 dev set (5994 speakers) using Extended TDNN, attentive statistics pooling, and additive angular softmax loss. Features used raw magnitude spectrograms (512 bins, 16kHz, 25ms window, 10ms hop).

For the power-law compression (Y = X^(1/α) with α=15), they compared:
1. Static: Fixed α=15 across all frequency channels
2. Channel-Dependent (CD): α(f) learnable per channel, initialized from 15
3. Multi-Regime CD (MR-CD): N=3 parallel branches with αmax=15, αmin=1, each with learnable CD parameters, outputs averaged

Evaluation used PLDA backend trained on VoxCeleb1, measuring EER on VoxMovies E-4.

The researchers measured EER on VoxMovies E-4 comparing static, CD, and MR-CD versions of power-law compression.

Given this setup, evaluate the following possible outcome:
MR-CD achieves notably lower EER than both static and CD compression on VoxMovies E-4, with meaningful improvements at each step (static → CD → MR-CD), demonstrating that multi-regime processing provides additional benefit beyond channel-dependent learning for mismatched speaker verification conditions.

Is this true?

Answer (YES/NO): YES